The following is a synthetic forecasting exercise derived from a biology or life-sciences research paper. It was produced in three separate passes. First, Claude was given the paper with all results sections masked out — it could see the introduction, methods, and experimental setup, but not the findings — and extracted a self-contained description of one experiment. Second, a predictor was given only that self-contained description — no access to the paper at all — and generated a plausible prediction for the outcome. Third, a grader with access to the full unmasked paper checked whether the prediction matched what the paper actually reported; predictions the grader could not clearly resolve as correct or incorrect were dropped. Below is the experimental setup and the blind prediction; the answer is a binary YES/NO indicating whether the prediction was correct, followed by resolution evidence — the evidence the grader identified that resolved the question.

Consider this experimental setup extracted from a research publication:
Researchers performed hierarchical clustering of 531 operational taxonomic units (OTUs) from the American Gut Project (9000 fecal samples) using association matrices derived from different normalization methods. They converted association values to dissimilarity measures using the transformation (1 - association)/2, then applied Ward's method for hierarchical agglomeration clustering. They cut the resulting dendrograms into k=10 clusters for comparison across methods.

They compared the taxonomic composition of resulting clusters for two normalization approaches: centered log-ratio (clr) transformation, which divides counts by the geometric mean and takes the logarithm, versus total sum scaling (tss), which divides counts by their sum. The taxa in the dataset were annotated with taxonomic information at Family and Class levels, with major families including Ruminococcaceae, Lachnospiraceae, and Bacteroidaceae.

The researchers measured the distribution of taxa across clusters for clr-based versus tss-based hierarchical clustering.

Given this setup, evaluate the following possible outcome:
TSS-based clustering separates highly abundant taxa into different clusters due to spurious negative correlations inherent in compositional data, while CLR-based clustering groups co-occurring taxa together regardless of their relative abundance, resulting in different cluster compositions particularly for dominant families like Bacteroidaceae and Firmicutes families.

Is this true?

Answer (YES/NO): NO